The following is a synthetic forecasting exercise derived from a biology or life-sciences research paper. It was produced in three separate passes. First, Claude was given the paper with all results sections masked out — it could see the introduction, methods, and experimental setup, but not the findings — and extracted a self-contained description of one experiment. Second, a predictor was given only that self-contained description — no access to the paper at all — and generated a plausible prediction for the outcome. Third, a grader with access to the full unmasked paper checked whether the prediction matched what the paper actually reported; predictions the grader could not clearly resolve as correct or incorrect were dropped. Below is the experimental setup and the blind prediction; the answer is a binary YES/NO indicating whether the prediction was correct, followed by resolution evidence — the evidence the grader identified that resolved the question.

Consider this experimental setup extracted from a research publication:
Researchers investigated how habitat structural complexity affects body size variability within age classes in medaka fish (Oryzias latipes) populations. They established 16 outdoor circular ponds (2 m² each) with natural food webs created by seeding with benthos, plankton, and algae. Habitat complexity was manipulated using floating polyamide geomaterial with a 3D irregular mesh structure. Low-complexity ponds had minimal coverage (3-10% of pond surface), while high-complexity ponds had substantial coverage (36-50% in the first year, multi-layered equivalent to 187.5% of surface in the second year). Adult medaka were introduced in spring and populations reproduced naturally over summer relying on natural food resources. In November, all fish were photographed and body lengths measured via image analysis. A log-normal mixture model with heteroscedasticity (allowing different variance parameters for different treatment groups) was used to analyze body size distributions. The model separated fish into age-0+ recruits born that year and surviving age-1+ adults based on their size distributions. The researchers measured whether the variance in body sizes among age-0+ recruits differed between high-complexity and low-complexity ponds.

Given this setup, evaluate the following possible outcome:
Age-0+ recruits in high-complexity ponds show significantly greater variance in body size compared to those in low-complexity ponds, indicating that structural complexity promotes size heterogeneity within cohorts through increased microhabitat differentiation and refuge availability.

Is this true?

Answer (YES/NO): YES